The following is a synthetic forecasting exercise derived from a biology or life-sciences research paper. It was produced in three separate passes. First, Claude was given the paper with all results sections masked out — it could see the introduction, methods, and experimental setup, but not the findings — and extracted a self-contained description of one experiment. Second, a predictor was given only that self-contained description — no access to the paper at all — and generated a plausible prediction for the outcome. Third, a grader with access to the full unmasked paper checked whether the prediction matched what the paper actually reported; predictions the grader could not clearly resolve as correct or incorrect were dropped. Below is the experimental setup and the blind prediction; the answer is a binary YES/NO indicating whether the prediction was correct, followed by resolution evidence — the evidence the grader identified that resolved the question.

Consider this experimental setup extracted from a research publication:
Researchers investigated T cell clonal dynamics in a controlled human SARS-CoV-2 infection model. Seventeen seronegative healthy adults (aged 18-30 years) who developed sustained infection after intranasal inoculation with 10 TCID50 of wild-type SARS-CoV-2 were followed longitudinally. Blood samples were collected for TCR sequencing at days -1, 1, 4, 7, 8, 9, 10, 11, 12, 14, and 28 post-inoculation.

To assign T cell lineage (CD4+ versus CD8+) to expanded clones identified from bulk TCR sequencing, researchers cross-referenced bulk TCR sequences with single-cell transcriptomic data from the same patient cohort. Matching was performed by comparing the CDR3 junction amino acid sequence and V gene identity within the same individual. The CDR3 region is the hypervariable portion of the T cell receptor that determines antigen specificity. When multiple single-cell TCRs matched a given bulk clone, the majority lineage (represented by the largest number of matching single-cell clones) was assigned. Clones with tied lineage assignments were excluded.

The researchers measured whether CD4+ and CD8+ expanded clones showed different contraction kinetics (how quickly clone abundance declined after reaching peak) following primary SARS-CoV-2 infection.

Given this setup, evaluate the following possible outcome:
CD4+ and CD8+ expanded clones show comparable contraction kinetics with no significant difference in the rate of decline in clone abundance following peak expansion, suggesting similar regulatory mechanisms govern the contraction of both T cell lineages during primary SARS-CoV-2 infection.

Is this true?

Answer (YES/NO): NO